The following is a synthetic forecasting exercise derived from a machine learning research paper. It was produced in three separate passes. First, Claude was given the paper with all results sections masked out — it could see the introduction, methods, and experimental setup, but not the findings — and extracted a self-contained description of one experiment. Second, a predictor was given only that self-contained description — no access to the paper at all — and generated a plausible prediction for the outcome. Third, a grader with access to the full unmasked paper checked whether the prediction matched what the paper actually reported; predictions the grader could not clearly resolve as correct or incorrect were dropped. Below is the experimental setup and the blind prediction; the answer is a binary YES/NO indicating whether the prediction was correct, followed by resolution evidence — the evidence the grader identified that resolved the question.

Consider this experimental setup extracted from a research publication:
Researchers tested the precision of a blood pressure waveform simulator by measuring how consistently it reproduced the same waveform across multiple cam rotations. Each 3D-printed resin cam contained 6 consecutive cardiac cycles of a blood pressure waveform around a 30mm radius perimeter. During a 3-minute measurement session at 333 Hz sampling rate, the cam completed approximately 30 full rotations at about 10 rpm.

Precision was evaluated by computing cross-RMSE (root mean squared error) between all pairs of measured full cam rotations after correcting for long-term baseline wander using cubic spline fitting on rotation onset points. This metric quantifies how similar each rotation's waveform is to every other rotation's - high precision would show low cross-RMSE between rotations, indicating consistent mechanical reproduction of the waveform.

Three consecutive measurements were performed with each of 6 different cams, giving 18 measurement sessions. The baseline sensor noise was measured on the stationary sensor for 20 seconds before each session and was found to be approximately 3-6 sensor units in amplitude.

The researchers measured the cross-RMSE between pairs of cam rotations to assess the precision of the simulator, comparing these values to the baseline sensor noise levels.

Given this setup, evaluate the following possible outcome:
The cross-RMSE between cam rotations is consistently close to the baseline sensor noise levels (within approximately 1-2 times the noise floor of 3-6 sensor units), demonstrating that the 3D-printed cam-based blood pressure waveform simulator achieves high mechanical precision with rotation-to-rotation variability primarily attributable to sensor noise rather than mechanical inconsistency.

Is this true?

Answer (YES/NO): YES